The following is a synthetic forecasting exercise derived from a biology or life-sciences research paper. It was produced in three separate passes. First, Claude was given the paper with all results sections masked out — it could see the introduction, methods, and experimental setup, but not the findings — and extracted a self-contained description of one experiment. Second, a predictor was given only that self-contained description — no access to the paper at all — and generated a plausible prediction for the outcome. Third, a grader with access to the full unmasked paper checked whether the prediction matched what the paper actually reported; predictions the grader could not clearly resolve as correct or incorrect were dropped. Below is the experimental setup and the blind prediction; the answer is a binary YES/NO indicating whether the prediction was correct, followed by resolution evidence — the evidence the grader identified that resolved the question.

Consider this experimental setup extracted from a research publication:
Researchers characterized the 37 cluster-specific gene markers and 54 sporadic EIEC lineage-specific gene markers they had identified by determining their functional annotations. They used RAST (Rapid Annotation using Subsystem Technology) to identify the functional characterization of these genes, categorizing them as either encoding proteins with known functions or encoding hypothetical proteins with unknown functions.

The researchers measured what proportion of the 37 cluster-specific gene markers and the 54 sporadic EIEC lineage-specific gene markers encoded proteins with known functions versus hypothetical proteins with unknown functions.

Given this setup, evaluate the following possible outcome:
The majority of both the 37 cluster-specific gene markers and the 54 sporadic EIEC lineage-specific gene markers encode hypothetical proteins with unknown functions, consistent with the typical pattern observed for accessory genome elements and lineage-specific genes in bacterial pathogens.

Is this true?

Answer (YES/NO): NO